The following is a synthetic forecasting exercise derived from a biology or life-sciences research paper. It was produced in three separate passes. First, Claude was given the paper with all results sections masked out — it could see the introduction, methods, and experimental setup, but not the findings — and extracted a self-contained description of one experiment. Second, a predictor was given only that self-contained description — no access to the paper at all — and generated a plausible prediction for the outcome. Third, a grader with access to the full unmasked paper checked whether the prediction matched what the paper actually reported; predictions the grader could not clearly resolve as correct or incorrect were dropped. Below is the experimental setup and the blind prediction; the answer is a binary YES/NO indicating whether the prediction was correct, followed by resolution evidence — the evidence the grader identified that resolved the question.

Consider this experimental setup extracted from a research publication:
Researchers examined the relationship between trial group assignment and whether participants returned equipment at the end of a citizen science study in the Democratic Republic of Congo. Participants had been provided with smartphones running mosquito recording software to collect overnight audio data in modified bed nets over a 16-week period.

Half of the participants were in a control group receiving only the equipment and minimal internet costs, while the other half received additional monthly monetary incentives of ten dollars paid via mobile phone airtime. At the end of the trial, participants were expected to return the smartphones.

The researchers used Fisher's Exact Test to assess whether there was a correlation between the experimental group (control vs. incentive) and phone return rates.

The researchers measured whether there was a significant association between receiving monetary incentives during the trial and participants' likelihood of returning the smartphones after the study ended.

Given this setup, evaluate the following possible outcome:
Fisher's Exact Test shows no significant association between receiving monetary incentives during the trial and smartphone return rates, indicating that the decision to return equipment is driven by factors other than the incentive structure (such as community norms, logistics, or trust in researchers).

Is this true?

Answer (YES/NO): NO